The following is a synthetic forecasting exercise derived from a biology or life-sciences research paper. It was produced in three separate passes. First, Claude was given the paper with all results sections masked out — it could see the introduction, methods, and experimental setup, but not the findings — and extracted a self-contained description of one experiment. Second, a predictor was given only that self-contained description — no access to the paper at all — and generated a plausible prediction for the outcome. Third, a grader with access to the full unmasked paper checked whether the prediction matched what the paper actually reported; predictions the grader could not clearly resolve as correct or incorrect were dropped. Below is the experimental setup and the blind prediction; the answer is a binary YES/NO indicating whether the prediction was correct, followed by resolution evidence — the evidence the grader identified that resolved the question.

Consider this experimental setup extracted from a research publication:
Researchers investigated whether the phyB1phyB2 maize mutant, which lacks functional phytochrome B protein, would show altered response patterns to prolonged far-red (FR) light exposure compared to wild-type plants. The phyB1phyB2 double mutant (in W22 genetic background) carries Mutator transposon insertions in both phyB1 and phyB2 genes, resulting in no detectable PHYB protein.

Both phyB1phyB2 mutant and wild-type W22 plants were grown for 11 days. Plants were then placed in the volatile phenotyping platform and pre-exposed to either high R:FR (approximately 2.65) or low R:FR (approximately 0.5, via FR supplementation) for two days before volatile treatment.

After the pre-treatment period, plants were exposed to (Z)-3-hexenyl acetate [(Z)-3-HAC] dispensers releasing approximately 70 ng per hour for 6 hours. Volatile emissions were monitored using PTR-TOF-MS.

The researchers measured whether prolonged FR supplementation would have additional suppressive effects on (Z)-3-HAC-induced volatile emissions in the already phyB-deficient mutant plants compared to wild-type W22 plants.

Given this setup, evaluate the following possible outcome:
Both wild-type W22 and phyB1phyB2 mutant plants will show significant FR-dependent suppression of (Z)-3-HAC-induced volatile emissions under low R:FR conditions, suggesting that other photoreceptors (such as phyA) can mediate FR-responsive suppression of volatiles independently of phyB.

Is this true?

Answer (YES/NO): NO